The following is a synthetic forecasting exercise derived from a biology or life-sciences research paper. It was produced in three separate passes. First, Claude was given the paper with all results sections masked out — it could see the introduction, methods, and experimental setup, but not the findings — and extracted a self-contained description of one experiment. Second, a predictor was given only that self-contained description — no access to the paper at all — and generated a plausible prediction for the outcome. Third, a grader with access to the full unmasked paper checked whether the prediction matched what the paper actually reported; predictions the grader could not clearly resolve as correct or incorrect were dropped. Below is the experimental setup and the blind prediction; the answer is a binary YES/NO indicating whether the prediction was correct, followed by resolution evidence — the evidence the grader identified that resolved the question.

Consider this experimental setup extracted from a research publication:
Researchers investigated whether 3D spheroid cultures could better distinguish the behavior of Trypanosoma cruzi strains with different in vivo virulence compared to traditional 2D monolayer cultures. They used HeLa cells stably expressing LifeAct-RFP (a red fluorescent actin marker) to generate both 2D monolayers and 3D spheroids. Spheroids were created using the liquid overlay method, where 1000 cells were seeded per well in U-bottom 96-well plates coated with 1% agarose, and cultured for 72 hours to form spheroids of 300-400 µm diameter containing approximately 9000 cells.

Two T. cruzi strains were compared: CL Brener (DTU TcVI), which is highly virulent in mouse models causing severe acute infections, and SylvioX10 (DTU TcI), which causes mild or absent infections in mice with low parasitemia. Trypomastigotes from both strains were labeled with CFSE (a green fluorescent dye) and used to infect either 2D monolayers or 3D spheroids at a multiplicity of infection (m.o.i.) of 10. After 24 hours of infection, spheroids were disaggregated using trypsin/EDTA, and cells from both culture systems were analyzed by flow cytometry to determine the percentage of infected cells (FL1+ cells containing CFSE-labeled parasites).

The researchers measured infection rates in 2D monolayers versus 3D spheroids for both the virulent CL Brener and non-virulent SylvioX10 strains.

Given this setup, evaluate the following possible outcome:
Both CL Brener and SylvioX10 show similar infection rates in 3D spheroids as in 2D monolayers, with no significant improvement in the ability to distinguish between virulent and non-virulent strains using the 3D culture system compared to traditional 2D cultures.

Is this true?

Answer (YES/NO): NO